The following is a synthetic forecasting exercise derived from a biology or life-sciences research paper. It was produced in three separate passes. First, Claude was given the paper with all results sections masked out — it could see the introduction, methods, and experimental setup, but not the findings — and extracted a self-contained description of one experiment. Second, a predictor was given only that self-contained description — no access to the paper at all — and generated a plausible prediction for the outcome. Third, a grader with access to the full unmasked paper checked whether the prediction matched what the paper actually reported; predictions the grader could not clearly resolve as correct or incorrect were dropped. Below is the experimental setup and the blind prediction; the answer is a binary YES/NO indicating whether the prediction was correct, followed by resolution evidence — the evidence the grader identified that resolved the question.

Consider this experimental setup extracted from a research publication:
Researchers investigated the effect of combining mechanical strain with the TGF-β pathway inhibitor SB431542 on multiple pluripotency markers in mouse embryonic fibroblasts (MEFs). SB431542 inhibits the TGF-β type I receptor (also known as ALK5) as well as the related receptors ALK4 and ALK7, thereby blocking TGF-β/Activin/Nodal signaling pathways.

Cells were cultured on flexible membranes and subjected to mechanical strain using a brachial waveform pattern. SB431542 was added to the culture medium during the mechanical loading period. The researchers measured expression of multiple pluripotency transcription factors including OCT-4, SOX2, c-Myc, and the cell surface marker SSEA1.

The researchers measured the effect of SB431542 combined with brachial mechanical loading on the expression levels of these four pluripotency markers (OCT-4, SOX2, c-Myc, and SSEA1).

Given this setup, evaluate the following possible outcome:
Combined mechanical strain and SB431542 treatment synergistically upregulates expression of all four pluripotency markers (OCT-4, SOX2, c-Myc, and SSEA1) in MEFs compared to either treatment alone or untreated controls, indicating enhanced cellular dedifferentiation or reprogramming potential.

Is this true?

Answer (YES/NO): YES